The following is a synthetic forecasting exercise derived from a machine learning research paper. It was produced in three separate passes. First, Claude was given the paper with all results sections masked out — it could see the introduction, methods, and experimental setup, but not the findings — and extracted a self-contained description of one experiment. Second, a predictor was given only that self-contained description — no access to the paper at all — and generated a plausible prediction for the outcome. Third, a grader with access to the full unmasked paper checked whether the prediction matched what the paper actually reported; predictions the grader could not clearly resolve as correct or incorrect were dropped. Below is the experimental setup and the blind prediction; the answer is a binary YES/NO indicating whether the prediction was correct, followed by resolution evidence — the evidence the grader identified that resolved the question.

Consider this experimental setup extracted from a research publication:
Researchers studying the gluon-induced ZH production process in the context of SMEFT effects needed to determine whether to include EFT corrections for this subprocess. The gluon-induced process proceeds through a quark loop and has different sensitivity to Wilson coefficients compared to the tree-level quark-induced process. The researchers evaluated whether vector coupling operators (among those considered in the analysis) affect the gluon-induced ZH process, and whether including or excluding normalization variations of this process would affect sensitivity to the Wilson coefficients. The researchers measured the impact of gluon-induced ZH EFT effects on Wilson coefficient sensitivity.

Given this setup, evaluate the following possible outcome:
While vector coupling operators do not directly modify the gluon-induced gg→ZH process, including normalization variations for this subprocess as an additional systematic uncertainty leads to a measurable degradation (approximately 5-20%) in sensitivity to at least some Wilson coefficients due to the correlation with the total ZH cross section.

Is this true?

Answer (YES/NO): NO